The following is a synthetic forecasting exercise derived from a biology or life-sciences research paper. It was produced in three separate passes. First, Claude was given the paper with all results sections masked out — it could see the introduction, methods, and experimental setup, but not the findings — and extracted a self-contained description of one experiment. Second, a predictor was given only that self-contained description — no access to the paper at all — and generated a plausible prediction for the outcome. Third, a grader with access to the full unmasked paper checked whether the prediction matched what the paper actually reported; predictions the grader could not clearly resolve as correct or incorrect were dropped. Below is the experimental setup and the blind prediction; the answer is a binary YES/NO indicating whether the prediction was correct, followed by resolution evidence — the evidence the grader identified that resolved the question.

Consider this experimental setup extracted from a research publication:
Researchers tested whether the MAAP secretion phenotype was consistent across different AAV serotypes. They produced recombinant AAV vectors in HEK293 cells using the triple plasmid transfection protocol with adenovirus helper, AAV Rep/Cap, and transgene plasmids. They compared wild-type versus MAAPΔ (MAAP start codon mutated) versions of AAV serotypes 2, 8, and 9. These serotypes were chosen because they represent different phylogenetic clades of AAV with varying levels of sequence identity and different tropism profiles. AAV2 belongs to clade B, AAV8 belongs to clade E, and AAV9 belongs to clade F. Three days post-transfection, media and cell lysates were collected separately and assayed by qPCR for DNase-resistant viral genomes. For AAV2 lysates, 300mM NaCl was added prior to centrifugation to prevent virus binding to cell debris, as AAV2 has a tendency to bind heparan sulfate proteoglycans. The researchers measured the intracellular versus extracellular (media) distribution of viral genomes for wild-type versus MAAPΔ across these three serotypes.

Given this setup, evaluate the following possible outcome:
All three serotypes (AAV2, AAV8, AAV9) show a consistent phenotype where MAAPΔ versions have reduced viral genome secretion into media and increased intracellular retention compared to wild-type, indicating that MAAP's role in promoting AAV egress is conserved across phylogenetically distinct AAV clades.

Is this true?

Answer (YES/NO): NO